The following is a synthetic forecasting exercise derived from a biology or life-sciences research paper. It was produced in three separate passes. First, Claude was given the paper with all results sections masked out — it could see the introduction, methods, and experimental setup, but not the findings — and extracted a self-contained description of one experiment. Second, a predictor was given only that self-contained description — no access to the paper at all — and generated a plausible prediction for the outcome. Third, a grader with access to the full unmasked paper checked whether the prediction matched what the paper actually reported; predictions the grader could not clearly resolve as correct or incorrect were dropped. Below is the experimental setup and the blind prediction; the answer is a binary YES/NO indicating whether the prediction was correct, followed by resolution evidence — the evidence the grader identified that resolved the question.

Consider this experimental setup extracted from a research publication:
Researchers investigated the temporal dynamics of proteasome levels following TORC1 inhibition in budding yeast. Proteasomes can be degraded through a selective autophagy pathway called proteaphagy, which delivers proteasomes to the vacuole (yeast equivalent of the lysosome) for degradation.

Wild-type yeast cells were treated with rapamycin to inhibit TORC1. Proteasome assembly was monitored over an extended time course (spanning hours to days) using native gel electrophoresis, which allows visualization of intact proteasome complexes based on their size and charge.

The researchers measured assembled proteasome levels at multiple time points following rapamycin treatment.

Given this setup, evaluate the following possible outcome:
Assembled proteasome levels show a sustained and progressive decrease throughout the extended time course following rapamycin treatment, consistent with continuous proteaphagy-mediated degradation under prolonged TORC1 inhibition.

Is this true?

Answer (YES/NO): NO